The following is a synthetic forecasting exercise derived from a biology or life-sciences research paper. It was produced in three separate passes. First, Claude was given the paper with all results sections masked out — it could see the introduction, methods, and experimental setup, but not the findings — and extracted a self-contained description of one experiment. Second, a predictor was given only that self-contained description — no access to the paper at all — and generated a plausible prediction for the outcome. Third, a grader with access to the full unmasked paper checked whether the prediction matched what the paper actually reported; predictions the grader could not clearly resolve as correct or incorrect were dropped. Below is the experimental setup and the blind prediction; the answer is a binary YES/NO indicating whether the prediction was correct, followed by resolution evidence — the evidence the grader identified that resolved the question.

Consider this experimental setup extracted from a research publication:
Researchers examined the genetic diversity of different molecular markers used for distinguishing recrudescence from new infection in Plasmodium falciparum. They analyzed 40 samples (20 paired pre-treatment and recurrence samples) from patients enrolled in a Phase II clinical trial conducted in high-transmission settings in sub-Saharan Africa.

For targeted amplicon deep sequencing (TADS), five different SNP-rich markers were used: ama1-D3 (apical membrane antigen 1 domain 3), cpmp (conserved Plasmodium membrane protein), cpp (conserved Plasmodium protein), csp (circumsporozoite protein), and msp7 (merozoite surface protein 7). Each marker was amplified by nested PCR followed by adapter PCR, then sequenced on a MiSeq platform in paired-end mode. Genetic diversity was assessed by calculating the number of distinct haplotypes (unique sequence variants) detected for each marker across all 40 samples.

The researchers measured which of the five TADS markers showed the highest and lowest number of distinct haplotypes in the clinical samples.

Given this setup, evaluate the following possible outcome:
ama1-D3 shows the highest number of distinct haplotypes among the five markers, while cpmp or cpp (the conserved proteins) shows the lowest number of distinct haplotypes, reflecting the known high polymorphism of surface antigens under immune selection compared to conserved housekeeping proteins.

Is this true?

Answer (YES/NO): NO